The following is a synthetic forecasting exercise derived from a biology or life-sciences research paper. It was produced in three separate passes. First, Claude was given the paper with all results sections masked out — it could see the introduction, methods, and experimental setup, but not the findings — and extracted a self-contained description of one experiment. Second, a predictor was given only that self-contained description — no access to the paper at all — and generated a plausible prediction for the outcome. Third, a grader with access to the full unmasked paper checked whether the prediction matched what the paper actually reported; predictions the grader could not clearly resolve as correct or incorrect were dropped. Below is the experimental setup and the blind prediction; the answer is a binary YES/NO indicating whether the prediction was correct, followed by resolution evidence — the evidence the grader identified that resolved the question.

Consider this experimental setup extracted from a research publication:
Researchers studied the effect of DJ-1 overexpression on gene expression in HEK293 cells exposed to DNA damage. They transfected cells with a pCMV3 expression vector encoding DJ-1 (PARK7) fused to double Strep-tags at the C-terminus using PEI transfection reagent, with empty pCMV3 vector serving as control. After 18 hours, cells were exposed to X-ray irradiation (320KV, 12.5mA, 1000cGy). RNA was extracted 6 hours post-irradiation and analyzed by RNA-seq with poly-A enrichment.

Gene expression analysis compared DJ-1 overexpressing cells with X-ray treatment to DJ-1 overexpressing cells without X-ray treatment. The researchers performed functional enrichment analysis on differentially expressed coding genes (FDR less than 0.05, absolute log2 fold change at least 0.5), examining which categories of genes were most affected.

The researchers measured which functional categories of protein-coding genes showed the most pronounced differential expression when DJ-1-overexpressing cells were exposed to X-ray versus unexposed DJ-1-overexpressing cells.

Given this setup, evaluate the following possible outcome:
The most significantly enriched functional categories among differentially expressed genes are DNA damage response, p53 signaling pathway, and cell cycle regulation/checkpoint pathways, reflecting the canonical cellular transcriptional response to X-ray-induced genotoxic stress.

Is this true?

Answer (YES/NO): NO